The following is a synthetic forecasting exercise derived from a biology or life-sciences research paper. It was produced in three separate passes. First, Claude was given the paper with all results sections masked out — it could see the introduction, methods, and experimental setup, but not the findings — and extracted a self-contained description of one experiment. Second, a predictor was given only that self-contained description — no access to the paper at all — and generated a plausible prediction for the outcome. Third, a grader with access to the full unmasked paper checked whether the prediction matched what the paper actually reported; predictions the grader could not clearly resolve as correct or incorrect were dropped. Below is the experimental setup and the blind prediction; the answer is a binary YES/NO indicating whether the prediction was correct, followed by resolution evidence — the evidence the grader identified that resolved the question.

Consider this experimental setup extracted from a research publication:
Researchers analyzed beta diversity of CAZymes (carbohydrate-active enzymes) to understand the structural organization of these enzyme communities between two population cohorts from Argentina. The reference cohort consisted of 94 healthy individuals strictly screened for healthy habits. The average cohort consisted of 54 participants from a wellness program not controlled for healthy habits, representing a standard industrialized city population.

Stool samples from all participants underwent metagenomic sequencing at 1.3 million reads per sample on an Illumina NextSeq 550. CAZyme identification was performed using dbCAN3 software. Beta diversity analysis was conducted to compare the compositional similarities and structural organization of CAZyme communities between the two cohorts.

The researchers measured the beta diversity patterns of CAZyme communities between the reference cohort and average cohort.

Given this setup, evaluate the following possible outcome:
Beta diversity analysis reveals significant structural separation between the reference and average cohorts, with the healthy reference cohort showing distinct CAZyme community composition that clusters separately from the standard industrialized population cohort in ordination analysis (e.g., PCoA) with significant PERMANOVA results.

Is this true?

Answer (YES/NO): NO